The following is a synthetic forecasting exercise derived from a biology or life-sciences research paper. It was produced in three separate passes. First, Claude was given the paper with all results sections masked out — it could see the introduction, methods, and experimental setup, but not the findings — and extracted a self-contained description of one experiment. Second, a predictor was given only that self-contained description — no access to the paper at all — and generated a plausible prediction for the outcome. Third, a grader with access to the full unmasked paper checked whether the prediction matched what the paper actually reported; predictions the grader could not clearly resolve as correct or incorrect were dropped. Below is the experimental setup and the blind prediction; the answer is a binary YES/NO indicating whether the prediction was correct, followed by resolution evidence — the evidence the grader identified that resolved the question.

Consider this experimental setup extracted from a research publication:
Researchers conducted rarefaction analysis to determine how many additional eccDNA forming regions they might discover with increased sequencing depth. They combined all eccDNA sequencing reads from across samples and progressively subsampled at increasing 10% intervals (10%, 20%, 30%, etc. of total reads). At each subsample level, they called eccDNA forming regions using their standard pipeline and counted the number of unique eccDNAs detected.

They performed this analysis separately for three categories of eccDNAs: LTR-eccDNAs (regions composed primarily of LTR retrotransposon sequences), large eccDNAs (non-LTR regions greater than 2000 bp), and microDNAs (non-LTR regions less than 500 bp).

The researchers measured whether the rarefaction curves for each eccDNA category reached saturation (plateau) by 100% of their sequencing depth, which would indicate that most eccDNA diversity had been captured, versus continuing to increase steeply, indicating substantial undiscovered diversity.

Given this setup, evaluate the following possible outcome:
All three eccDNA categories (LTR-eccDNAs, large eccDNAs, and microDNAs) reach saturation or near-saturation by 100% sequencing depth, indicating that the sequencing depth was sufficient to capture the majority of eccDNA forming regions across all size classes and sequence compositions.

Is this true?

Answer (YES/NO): NO